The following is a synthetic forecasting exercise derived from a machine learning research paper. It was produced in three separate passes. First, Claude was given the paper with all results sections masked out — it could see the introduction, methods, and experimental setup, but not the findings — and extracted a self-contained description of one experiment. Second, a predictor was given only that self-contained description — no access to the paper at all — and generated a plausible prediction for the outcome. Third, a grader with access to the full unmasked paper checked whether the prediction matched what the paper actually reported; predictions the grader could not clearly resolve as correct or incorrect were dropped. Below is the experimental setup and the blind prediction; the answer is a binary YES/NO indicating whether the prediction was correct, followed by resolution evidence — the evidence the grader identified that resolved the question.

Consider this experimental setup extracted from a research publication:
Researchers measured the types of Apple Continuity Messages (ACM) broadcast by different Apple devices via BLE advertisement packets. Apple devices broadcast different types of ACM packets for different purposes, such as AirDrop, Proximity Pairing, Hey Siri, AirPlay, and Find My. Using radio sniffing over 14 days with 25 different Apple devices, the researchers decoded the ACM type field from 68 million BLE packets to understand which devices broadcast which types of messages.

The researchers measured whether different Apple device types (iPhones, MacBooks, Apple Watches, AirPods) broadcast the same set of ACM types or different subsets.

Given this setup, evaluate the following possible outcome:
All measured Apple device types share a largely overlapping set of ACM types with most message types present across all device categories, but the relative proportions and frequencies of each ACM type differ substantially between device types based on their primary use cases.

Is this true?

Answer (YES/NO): NO